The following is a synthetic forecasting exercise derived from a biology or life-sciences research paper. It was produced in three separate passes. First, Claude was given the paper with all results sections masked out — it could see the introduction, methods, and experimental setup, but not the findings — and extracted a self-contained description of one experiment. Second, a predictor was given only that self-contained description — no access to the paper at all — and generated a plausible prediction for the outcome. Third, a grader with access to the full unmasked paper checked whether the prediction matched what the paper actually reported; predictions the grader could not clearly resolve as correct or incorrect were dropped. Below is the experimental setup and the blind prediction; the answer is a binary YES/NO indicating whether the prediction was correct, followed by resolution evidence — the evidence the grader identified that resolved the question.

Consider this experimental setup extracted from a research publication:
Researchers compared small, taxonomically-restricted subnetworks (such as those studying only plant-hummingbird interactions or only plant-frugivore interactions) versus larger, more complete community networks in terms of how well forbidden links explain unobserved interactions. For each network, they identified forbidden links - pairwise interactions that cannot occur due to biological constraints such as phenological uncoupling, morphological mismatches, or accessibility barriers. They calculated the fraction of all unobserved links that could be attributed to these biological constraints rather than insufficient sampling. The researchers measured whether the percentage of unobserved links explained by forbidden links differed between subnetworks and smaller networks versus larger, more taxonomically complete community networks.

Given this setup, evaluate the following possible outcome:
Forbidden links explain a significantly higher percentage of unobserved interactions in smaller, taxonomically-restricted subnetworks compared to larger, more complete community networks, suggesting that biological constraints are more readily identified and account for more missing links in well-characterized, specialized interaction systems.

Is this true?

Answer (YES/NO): YES